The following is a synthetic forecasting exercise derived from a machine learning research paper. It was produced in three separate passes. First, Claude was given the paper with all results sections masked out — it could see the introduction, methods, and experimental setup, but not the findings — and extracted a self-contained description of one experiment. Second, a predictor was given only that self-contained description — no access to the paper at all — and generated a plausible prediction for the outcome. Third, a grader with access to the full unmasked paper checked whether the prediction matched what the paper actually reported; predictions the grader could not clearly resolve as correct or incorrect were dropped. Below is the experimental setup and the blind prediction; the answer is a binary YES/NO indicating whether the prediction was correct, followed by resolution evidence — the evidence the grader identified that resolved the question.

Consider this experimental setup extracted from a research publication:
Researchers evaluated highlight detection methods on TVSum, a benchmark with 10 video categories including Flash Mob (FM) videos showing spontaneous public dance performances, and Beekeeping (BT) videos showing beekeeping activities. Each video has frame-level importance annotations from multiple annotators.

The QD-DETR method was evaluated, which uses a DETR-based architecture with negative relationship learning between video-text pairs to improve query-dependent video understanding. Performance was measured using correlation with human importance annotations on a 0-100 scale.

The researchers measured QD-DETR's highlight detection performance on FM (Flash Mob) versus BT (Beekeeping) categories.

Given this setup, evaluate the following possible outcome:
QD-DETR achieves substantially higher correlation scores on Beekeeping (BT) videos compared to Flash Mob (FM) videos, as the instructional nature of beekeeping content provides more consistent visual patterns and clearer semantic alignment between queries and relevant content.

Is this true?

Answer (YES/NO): YES